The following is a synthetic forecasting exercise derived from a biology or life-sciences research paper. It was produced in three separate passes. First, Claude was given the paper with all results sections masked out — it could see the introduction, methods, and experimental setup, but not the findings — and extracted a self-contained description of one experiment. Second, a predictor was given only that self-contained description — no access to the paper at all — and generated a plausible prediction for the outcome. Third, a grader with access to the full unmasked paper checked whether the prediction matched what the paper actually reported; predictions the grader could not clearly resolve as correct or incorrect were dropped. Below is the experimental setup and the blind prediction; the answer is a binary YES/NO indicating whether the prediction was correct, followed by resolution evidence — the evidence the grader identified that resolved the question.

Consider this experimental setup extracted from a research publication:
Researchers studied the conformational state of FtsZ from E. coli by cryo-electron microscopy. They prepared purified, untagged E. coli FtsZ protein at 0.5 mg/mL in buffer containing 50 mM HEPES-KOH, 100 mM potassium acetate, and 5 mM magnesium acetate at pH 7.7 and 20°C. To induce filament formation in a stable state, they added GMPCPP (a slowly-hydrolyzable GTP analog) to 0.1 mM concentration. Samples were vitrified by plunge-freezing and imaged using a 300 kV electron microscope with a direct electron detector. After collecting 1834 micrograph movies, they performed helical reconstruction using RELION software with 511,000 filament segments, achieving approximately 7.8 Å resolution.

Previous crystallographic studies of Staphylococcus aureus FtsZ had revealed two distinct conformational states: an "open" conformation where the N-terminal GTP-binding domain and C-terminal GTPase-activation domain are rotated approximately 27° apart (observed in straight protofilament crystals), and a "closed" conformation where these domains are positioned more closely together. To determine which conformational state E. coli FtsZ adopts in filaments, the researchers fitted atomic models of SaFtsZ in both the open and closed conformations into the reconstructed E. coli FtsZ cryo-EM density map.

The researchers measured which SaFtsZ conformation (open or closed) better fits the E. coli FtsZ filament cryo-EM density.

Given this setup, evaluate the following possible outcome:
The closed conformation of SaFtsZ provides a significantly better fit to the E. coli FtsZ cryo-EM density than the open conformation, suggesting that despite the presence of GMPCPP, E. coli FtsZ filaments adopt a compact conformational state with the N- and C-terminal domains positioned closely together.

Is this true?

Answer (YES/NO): NO